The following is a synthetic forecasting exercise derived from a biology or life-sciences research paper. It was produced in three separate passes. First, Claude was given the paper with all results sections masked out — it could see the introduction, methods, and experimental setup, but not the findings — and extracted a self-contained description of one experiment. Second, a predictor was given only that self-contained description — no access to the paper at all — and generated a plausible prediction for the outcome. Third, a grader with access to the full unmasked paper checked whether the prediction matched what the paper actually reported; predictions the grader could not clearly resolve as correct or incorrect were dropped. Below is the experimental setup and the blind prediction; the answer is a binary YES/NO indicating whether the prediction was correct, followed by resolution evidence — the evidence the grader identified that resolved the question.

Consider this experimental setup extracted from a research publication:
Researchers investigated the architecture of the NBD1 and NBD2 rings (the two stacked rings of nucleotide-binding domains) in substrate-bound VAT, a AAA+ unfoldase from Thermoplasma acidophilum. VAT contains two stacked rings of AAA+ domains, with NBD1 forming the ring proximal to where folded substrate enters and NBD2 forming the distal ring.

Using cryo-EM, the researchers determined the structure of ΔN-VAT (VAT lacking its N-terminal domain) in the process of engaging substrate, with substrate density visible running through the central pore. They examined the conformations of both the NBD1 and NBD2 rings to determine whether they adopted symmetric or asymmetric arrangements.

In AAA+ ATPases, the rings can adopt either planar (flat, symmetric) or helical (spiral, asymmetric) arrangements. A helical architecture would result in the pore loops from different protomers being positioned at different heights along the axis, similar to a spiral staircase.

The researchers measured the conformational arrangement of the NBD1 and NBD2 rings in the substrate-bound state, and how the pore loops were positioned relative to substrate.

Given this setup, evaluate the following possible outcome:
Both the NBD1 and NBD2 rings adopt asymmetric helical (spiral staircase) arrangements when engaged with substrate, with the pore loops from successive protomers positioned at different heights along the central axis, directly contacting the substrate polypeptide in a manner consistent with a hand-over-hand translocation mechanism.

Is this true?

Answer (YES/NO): YES